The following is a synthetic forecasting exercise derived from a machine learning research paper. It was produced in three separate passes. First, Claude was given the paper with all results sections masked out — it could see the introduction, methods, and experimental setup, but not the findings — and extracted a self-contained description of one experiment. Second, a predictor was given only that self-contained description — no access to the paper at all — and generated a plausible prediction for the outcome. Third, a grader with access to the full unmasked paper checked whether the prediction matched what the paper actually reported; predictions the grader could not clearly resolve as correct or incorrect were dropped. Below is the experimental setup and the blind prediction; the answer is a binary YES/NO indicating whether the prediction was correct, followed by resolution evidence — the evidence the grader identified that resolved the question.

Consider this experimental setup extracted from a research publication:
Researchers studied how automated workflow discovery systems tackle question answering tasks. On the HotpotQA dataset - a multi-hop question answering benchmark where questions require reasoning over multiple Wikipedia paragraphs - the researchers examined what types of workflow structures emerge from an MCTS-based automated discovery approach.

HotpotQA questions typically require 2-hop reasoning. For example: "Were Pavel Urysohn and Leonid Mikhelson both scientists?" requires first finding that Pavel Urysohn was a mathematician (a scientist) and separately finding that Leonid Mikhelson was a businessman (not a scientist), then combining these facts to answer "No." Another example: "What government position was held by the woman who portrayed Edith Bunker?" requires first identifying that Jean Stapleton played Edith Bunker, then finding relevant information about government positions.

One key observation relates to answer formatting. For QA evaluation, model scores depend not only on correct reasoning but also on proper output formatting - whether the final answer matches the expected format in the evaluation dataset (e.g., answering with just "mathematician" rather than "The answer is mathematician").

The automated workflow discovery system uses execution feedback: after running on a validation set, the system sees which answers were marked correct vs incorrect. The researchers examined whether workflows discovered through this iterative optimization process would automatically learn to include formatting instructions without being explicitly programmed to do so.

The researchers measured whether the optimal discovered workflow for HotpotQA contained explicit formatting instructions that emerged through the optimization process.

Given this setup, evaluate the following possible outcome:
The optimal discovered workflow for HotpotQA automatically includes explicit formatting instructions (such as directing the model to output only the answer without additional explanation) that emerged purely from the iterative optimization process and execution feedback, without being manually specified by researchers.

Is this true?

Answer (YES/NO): YES